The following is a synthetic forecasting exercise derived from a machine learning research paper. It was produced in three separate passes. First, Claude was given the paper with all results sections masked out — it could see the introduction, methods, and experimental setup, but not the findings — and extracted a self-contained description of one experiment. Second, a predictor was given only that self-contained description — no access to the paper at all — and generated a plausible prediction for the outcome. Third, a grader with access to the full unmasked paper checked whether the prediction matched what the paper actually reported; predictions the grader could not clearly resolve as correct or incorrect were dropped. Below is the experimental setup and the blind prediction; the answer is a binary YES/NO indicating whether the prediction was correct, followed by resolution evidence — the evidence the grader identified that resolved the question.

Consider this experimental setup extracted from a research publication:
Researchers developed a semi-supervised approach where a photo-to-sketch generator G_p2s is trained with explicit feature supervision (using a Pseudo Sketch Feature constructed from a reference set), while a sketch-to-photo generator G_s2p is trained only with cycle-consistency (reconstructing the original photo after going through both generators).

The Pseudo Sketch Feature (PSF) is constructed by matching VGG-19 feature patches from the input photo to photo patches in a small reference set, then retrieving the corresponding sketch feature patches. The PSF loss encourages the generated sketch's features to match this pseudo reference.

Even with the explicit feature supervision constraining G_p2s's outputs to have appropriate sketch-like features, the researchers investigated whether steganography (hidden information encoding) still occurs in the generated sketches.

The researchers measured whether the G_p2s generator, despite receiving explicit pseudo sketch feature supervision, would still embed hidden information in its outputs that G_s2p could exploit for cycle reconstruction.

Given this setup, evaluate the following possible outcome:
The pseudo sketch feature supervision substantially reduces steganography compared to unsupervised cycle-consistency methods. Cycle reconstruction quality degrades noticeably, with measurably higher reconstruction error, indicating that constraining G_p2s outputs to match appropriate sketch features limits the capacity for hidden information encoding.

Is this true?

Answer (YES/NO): NO